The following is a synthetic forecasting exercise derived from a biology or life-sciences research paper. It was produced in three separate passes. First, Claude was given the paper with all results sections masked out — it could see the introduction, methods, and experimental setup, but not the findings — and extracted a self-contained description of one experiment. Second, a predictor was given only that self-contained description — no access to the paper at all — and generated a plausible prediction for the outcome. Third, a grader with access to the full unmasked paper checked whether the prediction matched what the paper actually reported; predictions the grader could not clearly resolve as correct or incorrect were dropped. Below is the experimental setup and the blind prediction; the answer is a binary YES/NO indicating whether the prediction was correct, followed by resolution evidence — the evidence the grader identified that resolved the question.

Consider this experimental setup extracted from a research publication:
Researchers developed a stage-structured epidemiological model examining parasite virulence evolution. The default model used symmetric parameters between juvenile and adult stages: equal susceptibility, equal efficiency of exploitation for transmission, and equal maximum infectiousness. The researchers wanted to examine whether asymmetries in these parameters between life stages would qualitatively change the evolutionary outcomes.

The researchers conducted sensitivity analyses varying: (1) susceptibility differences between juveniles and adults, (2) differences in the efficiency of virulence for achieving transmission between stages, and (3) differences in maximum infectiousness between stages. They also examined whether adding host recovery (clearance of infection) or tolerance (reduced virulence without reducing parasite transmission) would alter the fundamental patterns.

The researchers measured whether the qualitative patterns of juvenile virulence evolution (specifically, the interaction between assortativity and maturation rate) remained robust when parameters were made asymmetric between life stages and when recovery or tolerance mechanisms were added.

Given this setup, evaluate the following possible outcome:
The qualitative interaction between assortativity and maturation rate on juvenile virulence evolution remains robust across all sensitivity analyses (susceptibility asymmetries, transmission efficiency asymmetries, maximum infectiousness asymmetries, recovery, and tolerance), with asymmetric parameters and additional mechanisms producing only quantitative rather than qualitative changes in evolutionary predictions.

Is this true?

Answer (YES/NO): YES